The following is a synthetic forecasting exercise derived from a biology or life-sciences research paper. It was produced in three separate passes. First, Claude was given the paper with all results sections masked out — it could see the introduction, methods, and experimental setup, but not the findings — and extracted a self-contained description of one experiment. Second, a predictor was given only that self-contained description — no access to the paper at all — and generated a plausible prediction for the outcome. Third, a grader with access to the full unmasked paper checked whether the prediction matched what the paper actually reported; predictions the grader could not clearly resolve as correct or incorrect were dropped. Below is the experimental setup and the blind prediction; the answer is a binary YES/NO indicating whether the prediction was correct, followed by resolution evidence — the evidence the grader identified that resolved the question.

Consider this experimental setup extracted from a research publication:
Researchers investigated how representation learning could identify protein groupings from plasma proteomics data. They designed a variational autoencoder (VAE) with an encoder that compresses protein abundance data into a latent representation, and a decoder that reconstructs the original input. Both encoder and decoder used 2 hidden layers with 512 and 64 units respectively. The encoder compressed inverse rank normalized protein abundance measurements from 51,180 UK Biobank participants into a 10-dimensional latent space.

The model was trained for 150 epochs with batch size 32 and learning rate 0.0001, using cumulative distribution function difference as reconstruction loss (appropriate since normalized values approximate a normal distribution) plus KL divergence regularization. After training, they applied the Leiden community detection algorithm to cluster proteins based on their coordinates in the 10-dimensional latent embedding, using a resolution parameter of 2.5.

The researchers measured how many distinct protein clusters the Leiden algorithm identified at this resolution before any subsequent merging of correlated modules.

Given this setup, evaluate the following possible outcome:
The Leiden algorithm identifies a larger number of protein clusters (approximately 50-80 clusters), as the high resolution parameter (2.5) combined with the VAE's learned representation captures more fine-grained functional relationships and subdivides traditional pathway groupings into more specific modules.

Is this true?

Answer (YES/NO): NO